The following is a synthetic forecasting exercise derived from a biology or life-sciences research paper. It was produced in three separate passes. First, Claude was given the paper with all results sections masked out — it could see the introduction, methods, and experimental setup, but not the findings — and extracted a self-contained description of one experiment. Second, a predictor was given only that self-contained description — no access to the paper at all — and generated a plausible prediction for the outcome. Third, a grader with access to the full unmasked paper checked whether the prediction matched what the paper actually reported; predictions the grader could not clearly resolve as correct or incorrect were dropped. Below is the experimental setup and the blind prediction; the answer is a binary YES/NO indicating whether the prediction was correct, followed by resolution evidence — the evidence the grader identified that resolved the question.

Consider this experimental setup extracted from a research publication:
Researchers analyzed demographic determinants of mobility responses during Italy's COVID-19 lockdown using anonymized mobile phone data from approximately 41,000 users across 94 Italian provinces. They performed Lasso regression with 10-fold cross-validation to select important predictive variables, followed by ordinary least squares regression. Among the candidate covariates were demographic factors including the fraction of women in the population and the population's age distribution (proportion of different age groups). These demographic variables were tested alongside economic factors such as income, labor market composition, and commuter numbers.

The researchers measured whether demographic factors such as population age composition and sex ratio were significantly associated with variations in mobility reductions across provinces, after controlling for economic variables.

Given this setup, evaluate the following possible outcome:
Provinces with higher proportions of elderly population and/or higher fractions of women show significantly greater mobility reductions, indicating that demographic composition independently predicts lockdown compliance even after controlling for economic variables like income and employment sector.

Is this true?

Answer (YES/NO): NO